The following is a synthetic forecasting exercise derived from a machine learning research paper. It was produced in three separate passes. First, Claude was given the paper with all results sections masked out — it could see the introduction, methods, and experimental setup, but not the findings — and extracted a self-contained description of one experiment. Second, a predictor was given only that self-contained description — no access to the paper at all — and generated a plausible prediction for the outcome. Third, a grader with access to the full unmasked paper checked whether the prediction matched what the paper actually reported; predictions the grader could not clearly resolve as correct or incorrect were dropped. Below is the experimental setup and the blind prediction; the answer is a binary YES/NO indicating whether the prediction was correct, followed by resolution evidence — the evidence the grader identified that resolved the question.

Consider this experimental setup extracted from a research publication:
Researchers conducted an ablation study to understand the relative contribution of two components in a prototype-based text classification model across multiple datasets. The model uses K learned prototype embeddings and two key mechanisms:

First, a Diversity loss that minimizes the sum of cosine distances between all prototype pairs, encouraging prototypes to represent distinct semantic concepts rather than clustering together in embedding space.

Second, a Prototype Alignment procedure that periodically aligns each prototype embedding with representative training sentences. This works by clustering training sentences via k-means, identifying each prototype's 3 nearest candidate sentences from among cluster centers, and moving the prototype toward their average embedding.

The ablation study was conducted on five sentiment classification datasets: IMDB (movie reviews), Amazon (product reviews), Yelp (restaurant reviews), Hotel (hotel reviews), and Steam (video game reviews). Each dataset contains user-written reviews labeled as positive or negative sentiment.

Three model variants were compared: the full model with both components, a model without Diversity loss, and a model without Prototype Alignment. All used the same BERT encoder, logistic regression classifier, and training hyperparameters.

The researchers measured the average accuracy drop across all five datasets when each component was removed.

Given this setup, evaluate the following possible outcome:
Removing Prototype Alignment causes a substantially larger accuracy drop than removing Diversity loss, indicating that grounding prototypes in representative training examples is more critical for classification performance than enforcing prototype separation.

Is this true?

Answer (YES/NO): NO